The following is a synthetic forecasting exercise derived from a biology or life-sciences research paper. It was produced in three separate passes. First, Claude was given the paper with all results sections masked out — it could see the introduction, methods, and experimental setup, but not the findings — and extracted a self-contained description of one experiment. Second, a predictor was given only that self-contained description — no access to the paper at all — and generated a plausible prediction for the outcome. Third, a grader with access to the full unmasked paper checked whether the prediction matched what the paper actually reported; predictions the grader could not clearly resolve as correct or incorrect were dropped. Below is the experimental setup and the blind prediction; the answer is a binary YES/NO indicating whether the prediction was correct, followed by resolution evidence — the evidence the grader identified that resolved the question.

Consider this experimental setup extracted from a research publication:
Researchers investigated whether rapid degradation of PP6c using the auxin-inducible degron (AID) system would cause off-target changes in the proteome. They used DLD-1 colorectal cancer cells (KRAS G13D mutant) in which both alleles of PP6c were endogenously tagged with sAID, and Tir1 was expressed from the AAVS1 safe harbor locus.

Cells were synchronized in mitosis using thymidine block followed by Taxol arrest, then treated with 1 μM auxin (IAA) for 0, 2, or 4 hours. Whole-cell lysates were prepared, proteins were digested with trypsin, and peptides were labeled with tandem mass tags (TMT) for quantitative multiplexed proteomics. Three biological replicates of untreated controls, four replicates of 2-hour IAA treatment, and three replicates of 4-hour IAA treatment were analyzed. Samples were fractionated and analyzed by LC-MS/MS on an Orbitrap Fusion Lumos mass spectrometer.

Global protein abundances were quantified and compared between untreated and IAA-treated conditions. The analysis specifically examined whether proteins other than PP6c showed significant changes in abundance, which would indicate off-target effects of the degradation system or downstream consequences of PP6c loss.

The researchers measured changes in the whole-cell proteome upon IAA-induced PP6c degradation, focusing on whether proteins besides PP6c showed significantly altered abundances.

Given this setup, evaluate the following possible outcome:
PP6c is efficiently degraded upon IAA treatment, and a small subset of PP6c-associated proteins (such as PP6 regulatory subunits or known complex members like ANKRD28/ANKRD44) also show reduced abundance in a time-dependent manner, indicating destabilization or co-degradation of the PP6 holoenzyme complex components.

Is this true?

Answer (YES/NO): NO